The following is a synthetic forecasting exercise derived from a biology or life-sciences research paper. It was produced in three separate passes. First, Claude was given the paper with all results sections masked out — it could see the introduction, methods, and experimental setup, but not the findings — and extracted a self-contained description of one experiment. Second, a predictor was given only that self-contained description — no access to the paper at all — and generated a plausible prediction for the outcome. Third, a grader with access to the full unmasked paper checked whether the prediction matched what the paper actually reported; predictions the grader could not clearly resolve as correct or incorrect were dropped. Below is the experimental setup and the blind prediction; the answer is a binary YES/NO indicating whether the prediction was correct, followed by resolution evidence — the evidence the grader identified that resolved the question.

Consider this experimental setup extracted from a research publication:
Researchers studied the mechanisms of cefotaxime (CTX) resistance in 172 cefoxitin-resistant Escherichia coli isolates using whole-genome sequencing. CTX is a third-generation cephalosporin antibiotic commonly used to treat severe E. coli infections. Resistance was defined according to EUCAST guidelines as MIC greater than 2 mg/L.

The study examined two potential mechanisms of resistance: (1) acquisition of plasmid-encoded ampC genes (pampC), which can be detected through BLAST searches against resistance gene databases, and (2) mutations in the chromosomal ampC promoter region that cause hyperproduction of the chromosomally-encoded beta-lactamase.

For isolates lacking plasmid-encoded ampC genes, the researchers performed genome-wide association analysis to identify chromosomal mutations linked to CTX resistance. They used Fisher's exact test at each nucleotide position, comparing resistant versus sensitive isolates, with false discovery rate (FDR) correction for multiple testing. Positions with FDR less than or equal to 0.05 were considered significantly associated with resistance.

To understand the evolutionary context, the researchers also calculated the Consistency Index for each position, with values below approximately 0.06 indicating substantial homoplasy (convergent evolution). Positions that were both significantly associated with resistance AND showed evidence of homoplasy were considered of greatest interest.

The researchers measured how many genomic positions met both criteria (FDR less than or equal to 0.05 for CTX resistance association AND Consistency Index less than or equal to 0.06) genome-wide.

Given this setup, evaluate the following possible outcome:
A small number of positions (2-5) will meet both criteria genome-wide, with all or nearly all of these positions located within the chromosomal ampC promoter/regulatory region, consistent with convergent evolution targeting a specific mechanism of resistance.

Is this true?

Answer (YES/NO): NO